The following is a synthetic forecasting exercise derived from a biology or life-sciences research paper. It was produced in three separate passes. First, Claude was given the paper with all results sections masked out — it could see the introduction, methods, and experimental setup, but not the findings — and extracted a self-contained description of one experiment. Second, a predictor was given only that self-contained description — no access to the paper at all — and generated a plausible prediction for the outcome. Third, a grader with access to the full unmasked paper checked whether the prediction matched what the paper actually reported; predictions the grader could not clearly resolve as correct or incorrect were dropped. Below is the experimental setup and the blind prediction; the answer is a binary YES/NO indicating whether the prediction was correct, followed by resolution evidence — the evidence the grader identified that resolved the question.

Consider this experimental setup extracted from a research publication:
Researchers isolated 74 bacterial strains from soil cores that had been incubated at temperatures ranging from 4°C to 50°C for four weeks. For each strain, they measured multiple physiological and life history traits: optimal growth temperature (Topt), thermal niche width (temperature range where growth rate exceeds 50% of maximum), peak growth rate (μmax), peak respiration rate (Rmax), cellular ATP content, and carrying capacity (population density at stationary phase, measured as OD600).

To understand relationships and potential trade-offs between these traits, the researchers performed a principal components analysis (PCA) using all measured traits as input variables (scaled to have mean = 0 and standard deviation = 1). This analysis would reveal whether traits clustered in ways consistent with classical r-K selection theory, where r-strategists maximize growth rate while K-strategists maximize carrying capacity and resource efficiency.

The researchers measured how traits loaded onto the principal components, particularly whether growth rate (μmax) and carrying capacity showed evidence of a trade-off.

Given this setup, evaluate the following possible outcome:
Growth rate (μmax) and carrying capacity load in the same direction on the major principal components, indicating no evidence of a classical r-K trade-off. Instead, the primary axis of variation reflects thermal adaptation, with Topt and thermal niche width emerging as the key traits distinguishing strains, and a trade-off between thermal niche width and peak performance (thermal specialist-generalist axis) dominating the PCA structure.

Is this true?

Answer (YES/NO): NO